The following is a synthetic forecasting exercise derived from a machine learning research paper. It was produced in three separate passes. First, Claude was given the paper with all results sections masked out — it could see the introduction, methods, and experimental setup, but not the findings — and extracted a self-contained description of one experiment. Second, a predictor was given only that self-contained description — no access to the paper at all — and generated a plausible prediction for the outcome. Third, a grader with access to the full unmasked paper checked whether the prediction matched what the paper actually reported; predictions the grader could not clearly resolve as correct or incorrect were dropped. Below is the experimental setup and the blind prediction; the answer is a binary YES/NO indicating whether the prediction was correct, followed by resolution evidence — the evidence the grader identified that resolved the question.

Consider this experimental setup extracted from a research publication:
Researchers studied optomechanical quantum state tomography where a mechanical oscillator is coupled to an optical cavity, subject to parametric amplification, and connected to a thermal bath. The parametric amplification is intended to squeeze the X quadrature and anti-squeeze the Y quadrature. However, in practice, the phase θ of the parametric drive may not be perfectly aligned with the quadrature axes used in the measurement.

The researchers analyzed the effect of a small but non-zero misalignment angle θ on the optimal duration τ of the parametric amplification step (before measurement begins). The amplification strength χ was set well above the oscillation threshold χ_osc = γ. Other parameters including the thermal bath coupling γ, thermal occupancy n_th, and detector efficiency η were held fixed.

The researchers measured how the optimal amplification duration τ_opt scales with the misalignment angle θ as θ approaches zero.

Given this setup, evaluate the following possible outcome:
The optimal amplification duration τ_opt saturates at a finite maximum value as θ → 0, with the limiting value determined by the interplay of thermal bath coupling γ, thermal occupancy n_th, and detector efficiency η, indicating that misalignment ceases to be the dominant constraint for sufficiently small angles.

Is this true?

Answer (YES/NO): NO